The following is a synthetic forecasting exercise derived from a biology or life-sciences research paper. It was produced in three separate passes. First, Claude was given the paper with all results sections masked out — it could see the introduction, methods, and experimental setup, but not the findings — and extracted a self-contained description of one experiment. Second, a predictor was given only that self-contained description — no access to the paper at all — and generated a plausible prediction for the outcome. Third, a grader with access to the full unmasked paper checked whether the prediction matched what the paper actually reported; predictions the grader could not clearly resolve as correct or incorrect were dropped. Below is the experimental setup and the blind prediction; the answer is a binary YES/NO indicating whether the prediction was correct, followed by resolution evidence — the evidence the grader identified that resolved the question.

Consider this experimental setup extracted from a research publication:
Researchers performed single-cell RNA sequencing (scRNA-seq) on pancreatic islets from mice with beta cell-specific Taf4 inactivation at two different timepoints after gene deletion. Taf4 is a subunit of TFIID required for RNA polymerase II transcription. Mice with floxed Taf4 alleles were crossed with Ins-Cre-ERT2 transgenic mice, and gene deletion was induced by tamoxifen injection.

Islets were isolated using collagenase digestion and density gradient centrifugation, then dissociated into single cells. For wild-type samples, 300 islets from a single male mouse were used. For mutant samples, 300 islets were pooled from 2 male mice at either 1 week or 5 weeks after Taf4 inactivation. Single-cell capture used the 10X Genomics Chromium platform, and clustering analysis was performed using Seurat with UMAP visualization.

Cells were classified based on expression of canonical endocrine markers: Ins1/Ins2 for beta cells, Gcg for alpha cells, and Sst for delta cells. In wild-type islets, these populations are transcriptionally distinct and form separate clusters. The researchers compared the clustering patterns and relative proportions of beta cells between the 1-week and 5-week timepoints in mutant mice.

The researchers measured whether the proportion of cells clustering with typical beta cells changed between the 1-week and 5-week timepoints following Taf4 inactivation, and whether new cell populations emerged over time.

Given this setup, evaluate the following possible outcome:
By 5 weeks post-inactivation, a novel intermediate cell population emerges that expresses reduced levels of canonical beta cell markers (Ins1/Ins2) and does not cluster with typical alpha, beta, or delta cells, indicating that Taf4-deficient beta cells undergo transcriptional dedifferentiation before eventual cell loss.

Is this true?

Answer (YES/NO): NO